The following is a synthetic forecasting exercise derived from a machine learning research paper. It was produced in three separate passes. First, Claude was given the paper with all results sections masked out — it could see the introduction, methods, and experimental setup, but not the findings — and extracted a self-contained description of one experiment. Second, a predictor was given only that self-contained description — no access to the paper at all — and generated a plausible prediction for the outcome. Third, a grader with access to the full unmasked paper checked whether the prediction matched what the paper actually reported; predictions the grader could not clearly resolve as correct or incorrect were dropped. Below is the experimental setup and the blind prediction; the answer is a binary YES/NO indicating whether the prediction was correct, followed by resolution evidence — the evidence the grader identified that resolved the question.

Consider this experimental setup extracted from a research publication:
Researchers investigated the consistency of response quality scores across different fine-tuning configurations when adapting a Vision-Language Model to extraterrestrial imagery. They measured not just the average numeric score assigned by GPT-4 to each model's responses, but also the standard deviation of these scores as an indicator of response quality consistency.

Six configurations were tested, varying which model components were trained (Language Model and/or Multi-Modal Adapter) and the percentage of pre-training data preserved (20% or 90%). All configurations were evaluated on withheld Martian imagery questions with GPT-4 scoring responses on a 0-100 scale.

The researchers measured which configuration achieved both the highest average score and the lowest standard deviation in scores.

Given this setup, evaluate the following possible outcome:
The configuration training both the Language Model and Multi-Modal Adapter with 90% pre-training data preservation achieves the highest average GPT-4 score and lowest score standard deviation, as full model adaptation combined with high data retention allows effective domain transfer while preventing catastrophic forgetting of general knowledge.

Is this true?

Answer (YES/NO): NO